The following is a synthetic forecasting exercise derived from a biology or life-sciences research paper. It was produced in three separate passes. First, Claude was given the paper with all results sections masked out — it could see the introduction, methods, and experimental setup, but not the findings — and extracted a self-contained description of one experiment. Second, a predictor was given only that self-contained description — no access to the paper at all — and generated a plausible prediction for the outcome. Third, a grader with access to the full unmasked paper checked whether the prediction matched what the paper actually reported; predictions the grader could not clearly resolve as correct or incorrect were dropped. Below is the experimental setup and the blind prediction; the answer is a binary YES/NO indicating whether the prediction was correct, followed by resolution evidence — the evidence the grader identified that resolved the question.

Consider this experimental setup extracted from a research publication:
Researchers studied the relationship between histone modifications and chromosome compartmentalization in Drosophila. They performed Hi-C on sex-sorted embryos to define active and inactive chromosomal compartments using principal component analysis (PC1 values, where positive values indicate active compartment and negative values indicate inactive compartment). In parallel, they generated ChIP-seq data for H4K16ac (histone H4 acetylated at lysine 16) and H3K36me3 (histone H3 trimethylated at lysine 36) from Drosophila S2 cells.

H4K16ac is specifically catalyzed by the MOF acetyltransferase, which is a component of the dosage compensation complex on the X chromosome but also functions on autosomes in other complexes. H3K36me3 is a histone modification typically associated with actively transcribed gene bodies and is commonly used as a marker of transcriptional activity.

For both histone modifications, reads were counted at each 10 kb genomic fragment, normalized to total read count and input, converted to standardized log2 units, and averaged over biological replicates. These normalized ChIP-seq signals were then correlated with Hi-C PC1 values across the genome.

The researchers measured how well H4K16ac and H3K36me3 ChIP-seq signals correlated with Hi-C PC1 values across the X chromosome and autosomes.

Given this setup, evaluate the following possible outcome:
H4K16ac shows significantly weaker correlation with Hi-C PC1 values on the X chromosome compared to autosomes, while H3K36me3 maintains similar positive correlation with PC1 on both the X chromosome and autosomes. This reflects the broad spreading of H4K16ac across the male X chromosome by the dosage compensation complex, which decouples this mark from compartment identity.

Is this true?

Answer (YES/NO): NO